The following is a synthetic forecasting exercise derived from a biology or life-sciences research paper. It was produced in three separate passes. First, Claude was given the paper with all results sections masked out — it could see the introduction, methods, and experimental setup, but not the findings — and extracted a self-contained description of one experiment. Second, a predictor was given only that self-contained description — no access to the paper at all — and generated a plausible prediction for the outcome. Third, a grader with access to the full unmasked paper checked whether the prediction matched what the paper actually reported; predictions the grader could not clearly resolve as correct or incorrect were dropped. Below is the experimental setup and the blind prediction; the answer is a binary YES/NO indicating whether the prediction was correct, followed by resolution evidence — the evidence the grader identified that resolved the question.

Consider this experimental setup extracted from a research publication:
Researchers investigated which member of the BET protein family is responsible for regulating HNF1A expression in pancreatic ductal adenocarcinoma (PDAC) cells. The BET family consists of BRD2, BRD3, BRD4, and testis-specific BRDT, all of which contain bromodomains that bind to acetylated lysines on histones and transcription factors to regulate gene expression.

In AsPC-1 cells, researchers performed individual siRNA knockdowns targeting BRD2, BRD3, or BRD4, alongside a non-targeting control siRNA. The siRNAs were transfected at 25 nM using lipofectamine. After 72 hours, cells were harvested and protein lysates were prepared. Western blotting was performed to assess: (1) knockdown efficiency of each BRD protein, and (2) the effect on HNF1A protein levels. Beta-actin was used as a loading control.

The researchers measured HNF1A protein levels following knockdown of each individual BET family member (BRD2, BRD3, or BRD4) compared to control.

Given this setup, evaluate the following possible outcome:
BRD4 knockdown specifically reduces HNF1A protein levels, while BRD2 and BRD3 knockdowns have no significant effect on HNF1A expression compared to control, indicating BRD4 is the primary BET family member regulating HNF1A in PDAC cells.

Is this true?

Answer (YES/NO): NO